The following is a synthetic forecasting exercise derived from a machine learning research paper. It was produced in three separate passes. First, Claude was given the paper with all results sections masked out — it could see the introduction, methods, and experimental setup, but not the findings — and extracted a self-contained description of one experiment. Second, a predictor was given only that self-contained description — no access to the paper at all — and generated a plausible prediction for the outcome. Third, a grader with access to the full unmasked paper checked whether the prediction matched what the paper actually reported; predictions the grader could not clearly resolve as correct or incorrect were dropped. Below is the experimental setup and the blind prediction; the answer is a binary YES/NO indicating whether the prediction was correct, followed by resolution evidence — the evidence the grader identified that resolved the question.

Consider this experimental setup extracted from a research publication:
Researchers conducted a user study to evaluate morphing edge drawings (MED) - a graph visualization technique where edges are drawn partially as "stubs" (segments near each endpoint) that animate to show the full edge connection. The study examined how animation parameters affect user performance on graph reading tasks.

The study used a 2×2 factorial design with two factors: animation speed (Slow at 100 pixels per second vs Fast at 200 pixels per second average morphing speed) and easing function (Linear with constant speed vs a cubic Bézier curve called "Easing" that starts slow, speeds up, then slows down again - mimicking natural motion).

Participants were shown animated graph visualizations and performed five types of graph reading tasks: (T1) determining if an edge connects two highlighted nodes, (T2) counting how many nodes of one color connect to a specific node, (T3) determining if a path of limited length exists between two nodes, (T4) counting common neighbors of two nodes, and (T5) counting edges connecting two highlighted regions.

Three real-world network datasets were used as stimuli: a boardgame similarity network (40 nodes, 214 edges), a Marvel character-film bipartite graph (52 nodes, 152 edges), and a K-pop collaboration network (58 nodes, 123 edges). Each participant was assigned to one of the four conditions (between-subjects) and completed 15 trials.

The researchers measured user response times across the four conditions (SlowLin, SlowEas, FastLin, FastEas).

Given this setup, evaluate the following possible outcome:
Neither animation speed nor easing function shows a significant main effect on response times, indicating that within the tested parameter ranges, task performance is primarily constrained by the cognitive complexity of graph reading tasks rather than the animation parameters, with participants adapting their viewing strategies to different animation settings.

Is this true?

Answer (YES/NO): NO